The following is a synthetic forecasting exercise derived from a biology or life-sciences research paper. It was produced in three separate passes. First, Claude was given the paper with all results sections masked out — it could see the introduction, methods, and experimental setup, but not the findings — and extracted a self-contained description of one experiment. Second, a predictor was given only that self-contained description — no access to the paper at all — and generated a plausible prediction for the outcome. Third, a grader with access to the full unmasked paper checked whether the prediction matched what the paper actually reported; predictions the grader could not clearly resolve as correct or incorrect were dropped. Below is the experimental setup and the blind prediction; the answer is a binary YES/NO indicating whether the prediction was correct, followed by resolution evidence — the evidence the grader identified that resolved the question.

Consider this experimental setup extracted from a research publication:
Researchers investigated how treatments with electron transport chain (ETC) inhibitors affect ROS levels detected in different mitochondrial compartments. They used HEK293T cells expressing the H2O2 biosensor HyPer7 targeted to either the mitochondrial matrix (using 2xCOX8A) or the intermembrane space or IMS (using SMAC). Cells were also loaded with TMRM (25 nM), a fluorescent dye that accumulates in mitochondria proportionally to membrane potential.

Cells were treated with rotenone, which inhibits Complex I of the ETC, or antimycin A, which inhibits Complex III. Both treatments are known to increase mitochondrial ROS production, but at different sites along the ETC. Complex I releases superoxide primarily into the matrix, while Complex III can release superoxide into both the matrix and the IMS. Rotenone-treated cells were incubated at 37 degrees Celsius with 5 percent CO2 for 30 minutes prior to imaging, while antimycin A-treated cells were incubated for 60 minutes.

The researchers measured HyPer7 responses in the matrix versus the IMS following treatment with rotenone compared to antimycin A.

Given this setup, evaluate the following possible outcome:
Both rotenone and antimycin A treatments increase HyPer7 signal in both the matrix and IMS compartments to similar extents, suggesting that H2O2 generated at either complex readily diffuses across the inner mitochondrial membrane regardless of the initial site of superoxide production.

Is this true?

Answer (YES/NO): NO